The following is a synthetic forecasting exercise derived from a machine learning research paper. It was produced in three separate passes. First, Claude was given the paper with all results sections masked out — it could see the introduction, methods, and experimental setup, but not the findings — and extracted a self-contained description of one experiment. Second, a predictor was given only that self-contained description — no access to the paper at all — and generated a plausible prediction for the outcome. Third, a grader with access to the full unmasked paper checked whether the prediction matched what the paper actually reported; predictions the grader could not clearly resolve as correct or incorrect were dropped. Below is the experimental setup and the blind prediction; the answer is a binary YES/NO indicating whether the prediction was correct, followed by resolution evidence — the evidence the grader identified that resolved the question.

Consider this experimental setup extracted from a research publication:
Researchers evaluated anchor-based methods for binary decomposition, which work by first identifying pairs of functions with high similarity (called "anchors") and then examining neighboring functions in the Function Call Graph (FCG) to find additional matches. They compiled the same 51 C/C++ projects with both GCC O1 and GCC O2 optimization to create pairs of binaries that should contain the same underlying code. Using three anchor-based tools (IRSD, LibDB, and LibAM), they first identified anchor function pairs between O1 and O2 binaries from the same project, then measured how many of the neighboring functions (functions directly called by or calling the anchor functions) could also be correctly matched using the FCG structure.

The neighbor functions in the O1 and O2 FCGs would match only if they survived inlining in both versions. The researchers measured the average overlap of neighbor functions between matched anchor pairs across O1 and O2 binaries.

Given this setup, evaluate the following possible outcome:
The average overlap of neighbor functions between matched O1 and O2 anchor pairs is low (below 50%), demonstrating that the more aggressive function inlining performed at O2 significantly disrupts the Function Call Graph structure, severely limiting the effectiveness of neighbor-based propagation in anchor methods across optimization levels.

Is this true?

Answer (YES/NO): NO